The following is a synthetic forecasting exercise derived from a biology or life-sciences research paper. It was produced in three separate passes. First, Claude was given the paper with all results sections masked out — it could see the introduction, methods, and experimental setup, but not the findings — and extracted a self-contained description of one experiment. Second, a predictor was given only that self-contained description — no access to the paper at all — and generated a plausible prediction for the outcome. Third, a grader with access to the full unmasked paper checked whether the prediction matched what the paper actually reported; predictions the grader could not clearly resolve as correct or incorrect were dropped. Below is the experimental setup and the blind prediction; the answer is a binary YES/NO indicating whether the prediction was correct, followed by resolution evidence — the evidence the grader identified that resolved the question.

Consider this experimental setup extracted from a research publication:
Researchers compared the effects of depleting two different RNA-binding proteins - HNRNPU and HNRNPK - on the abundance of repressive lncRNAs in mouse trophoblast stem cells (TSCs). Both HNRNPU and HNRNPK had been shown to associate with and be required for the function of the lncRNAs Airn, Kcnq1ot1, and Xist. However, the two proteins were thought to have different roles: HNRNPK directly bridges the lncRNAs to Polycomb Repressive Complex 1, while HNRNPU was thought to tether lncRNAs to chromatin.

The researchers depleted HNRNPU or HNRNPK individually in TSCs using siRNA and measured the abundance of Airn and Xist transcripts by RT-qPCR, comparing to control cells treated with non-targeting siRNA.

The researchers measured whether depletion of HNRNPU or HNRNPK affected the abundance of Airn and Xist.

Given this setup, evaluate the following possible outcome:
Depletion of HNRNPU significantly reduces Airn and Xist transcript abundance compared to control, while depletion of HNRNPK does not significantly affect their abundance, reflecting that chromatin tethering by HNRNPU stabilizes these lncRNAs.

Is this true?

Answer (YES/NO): NO